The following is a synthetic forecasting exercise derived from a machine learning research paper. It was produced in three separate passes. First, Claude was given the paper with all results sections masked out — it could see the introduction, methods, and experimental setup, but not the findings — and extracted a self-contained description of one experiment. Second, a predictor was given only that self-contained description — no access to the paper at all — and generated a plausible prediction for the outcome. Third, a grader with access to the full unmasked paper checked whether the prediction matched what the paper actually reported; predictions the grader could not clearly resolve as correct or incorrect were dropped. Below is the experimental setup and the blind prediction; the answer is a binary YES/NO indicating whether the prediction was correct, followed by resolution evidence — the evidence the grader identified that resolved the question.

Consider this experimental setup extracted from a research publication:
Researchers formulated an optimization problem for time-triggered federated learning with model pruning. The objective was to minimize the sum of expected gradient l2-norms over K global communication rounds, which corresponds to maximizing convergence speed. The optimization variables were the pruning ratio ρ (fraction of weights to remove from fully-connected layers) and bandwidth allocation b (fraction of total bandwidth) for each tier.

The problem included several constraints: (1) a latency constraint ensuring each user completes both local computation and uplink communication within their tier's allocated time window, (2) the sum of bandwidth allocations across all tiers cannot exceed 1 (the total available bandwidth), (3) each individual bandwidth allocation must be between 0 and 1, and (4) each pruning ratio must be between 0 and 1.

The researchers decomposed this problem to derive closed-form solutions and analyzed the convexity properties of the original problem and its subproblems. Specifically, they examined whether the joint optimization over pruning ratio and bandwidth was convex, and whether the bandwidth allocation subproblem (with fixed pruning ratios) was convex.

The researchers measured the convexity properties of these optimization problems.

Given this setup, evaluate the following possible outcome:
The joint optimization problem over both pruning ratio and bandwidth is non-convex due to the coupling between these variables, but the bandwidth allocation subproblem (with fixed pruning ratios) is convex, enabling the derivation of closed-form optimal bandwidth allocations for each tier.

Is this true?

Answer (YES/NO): YES